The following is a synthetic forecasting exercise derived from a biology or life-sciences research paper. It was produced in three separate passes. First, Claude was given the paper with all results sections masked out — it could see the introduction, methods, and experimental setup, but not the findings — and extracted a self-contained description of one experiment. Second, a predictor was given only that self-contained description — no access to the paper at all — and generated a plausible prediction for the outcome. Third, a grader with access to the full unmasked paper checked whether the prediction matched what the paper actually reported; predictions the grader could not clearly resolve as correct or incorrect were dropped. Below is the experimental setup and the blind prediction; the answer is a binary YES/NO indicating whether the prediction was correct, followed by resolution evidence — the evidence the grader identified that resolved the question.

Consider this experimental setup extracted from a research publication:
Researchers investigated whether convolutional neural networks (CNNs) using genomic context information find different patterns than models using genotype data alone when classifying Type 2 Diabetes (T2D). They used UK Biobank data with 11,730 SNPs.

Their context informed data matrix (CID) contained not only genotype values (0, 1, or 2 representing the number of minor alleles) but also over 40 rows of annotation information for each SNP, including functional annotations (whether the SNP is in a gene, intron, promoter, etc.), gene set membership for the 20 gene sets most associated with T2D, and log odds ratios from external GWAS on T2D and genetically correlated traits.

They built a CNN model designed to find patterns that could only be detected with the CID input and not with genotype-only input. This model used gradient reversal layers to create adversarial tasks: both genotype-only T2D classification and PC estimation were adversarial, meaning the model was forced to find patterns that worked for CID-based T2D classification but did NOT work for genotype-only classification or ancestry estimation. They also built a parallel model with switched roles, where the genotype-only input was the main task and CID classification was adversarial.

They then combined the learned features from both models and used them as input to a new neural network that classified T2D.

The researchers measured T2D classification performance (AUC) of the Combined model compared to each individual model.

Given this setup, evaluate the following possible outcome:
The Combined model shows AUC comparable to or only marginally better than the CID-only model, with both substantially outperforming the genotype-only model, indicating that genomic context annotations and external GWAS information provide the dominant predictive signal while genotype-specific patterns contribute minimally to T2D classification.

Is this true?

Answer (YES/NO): NO